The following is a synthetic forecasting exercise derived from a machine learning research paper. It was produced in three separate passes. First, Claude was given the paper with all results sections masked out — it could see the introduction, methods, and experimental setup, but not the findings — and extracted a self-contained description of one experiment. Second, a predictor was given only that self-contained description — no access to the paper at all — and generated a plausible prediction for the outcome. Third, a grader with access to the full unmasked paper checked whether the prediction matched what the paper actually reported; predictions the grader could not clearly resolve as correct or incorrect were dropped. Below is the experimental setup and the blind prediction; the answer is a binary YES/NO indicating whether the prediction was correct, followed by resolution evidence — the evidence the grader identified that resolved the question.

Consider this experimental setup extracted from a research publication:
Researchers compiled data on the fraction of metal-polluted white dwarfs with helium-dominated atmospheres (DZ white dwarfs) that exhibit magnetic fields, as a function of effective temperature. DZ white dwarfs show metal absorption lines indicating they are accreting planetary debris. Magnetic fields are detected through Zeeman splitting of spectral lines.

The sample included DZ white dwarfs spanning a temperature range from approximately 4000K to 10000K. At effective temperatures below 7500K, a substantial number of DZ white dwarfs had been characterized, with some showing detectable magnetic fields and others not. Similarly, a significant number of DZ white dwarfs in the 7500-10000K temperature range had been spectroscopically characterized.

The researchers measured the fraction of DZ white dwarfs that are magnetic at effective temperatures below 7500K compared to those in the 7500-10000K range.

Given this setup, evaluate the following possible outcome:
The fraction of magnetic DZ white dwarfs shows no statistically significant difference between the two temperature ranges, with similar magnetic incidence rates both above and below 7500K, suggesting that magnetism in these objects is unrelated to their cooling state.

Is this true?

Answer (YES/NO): NO